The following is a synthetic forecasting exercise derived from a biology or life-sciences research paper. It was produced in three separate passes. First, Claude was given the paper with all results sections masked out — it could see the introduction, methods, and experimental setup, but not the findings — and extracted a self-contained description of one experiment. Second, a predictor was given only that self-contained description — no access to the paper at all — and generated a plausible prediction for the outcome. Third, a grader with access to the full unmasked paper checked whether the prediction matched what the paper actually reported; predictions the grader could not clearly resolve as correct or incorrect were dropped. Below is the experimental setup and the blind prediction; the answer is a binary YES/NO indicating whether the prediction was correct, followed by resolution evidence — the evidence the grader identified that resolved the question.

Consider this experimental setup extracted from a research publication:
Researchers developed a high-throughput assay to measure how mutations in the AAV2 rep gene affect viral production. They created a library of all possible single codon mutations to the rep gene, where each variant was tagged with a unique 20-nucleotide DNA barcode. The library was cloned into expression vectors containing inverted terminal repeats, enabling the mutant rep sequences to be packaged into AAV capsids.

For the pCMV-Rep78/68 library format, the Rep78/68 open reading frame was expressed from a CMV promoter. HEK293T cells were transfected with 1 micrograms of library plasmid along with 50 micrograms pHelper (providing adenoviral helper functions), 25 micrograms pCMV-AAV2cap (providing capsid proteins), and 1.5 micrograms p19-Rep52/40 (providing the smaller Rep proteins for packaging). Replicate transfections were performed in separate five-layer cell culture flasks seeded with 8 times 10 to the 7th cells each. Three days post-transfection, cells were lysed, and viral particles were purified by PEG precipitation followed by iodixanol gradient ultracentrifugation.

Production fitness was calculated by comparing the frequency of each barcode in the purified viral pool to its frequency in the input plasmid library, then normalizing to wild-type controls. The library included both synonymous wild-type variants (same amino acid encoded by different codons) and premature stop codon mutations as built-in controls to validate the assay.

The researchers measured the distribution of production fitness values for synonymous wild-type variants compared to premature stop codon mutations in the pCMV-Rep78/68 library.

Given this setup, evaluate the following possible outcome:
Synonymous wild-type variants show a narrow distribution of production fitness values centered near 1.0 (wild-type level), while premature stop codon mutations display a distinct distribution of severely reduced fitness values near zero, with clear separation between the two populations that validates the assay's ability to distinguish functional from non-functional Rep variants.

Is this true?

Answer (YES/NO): YES